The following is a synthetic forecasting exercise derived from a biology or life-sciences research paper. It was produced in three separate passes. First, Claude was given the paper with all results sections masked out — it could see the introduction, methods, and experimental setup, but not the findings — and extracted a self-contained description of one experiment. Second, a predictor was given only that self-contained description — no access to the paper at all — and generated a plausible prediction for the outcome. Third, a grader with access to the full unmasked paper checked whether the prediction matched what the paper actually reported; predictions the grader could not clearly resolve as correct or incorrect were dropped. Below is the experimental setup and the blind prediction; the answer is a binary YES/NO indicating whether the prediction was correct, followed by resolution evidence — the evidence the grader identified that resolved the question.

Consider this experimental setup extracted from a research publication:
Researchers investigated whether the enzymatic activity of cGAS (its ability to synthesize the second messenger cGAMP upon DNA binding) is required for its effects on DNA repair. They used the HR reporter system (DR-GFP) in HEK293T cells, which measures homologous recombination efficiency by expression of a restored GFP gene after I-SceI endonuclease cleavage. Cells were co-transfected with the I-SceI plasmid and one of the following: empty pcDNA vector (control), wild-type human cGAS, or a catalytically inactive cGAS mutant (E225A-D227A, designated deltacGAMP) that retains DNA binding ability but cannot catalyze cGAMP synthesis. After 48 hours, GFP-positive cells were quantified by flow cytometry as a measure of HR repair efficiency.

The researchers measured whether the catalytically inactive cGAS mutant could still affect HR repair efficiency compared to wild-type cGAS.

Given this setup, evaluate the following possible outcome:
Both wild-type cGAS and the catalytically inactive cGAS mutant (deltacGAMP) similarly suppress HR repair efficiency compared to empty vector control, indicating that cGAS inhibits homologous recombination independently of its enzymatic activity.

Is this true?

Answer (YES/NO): YES